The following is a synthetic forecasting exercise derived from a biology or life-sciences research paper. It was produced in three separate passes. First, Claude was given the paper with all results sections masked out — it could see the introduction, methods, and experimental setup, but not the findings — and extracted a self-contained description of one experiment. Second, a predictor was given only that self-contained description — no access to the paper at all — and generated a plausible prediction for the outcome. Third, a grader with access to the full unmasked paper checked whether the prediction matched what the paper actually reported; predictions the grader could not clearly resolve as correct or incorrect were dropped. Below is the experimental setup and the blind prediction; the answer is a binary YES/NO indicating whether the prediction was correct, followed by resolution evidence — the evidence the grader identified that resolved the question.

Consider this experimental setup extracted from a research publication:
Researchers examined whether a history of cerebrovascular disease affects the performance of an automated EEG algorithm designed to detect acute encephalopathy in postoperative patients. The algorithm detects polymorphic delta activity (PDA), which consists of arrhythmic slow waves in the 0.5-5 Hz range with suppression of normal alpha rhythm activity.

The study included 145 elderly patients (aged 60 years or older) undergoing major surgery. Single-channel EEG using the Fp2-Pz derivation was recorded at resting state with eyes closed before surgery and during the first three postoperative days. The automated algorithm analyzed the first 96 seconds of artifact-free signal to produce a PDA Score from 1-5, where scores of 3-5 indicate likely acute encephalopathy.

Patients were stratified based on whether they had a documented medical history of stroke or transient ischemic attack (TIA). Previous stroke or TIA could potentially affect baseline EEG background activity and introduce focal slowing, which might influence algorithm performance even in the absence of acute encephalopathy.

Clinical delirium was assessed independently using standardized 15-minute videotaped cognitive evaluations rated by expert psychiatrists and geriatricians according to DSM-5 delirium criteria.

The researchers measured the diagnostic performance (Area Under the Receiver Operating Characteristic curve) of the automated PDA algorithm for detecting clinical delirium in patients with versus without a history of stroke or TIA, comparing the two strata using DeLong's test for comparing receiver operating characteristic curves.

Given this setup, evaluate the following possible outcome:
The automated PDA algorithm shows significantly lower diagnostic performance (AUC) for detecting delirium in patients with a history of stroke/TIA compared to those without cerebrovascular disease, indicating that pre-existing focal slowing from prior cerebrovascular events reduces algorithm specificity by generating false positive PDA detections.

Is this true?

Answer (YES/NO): NO